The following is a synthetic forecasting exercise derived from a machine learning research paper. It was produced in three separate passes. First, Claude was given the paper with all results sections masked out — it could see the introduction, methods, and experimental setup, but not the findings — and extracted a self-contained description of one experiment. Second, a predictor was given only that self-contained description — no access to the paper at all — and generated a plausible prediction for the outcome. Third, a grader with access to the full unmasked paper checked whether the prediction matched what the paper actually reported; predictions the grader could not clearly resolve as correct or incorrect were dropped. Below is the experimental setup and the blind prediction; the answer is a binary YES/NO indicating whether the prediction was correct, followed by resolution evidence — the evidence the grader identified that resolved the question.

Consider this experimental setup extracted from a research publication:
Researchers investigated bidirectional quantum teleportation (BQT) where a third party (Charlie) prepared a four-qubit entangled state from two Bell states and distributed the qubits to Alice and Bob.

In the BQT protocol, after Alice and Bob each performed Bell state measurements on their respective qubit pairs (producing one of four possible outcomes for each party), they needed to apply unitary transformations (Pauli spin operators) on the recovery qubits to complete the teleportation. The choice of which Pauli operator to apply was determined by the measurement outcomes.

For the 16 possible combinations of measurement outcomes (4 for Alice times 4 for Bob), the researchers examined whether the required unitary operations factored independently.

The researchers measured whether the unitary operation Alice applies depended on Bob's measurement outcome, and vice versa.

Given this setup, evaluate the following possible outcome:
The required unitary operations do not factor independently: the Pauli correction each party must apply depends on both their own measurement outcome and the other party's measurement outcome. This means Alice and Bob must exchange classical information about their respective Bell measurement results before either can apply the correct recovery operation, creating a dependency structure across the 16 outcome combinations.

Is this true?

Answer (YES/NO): NO